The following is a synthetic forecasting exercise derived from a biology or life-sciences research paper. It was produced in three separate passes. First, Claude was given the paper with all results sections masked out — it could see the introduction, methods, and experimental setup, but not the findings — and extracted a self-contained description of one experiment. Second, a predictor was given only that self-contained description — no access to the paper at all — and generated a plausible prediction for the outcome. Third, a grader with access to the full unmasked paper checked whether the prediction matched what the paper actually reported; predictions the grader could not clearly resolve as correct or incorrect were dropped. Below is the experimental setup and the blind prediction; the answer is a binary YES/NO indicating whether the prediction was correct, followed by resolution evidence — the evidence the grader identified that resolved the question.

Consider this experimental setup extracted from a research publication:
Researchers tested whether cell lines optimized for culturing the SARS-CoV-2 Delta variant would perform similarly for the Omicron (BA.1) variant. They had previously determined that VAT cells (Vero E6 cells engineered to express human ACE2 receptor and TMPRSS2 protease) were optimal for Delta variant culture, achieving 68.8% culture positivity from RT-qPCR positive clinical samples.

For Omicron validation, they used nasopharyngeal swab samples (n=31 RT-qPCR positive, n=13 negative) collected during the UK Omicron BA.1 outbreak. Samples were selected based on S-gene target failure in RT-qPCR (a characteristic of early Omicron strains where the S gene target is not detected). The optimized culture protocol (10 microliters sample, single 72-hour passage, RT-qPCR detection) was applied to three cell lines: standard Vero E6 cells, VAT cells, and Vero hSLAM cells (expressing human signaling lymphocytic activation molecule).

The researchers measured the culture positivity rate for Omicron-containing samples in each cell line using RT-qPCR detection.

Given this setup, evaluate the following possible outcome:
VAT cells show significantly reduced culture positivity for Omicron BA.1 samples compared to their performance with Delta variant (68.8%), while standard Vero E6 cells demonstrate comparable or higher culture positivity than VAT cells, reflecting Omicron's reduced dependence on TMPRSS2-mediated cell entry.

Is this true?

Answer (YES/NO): YES